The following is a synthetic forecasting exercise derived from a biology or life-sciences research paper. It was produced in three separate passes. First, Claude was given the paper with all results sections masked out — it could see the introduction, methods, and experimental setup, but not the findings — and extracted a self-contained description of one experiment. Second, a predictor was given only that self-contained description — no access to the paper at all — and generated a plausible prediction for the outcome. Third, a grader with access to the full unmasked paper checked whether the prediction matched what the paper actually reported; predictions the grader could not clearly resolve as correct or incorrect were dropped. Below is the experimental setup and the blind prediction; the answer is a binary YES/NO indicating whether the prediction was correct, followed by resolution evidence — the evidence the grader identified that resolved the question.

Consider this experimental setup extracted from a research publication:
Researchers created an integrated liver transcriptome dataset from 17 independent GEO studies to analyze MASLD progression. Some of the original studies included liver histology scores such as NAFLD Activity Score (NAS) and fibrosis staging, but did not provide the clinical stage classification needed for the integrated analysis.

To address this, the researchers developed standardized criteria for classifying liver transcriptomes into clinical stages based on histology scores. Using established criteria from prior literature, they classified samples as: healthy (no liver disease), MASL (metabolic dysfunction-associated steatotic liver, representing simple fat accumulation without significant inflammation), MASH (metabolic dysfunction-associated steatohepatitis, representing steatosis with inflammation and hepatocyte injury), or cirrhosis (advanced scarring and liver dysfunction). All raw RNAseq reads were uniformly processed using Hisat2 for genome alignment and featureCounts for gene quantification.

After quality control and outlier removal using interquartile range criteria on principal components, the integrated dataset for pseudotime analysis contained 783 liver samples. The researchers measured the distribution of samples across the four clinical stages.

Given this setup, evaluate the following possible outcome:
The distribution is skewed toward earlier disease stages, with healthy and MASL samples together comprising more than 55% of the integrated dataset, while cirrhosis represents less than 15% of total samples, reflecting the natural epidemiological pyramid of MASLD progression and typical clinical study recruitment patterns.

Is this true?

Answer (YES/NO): YES